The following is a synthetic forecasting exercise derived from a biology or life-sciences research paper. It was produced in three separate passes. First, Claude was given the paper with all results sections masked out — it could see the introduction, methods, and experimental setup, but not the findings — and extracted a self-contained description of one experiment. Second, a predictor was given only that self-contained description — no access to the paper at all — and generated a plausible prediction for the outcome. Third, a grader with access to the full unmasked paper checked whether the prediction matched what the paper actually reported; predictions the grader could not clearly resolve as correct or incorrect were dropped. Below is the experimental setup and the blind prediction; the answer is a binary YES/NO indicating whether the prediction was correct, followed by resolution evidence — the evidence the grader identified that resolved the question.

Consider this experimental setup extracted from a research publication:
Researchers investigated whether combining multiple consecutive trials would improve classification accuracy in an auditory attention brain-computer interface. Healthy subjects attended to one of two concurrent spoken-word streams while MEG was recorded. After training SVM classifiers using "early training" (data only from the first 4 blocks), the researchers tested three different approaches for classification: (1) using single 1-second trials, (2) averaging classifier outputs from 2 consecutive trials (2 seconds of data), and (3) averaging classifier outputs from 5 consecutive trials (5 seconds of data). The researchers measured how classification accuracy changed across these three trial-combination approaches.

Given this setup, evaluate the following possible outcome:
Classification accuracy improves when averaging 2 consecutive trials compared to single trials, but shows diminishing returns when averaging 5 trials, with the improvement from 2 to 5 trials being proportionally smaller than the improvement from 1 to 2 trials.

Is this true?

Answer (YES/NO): NO